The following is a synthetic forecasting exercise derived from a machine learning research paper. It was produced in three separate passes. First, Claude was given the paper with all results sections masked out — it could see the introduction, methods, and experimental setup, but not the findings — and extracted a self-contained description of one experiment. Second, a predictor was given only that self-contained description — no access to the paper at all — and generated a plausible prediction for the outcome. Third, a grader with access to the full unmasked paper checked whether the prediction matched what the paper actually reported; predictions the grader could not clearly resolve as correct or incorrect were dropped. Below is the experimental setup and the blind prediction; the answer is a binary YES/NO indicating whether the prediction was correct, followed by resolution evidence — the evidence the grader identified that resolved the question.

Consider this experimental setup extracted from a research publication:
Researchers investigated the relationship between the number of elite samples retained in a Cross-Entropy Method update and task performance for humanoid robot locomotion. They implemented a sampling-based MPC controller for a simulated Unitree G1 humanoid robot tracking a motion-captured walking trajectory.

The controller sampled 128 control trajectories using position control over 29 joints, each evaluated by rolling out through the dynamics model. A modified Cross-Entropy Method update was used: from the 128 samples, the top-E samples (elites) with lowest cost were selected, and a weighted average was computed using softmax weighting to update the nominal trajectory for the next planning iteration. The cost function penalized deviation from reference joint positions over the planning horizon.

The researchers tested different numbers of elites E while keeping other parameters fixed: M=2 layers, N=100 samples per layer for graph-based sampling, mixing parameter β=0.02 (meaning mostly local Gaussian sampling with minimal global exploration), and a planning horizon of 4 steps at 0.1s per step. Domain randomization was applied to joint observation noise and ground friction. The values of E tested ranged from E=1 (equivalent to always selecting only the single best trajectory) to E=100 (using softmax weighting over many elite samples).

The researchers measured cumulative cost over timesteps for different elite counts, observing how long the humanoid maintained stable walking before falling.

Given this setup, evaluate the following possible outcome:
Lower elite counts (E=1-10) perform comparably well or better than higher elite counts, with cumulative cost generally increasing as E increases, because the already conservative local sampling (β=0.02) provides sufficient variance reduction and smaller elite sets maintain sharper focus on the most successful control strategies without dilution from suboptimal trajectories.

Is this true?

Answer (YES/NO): NO